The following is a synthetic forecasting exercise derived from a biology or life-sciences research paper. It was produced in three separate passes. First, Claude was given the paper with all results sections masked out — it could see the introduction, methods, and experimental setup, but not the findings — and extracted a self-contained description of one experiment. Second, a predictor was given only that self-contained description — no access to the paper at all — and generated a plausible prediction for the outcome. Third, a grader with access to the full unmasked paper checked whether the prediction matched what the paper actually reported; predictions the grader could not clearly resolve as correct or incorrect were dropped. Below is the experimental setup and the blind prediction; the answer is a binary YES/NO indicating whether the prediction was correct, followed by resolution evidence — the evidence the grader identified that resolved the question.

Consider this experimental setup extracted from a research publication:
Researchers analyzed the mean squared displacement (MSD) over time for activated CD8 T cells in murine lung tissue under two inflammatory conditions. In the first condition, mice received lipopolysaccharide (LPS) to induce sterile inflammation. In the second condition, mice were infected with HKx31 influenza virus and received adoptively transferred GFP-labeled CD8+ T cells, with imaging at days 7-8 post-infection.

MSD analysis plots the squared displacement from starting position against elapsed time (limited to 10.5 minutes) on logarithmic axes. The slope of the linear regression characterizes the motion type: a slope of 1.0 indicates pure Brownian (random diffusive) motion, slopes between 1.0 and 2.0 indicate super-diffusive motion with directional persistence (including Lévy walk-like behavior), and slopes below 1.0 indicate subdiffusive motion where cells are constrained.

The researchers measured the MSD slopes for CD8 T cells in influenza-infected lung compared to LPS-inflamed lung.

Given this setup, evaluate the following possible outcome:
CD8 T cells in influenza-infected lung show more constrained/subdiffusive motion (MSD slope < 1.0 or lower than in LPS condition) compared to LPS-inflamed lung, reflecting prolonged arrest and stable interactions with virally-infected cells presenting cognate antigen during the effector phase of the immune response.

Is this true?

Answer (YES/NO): YES